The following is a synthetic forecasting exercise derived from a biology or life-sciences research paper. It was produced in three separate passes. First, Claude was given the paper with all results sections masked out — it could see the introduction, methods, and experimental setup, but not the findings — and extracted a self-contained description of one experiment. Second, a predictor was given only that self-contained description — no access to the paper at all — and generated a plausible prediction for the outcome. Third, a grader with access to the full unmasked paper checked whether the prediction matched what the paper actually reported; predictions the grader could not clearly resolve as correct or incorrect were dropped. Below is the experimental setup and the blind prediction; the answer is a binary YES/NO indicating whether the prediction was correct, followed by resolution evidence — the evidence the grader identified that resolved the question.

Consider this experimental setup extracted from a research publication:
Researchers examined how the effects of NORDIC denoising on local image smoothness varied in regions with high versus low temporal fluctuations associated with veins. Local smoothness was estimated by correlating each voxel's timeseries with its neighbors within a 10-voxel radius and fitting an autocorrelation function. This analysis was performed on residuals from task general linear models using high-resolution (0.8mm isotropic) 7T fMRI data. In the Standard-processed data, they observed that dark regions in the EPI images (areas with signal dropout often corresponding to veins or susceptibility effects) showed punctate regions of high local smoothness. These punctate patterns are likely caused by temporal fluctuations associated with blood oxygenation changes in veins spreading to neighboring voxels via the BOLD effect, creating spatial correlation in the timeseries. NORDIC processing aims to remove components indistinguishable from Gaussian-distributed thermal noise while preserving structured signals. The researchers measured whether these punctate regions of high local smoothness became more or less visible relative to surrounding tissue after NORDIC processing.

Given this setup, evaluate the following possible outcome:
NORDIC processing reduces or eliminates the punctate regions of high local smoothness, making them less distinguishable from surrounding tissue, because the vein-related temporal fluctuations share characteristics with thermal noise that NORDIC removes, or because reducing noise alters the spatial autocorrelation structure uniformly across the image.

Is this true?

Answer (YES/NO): NO